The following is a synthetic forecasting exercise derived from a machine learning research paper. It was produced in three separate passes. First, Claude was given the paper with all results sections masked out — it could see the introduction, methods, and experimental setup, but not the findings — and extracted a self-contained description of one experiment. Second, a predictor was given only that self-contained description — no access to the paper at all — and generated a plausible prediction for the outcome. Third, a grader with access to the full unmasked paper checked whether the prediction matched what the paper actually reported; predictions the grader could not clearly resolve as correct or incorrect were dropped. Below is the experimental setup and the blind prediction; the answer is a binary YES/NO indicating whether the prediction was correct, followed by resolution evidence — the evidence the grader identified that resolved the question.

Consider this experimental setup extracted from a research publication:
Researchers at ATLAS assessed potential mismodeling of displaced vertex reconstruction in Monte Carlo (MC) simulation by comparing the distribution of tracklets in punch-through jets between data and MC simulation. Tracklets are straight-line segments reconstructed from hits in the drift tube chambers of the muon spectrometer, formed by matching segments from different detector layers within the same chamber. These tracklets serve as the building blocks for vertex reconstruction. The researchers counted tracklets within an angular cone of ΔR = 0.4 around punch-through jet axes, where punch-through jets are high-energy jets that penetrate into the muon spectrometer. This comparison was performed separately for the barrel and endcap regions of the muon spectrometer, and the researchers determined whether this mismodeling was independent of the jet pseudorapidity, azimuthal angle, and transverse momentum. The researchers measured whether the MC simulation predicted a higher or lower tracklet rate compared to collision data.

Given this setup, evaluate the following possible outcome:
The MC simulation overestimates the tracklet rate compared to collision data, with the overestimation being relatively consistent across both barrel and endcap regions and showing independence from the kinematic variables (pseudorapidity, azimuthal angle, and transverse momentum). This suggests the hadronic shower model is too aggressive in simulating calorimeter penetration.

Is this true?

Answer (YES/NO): YES